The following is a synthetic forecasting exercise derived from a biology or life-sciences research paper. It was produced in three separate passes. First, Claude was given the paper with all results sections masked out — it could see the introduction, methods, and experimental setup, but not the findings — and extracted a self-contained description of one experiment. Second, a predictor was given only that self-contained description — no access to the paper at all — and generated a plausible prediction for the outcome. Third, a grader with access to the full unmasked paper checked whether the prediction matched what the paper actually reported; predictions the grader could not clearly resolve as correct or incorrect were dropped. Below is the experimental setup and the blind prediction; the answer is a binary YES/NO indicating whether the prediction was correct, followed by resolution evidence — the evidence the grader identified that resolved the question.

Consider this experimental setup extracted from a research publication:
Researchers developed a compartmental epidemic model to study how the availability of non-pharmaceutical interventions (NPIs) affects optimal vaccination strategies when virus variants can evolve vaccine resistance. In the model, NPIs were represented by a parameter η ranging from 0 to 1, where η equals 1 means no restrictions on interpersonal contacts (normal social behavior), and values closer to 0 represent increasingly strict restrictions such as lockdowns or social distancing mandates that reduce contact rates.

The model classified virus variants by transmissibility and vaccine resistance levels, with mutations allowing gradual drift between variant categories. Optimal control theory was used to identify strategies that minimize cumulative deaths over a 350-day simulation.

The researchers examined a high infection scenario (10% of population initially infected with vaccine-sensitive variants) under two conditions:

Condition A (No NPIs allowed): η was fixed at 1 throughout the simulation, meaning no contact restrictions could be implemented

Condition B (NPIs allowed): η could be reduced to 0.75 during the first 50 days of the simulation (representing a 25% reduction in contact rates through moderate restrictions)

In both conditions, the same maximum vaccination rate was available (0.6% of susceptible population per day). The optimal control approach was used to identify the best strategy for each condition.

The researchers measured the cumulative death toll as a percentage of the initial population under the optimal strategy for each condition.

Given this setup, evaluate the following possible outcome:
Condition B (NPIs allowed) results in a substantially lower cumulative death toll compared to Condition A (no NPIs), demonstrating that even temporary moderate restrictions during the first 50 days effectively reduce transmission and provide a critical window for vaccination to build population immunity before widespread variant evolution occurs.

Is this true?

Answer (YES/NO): YES